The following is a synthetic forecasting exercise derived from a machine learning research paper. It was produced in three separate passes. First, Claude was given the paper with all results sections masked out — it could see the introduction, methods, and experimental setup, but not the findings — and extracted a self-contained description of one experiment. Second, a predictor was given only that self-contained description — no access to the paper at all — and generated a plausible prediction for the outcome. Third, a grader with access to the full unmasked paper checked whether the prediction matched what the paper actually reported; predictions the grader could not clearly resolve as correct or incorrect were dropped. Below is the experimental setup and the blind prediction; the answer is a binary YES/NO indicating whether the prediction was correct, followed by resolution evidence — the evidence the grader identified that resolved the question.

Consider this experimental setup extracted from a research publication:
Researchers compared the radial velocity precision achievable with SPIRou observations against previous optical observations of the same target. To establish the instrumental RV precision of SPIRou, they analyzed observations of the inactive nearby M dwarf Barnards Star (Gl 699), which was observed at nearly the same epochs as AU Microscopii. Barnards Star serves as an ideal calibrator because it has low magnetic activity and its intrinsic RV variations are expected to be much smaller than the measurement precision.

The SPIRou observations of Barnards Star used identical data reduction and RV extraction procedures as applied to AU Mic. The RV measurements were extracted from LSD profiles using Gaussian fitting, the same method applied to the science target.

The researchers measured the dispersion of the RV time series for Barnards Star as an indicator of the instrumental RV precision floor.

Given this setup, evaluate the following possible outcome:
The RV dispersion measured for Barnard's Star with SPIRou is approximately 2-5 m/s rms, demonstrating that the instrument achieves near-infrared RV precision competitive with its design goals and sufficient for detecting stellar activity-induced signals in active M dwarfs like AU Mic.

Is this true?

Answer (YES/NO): YES